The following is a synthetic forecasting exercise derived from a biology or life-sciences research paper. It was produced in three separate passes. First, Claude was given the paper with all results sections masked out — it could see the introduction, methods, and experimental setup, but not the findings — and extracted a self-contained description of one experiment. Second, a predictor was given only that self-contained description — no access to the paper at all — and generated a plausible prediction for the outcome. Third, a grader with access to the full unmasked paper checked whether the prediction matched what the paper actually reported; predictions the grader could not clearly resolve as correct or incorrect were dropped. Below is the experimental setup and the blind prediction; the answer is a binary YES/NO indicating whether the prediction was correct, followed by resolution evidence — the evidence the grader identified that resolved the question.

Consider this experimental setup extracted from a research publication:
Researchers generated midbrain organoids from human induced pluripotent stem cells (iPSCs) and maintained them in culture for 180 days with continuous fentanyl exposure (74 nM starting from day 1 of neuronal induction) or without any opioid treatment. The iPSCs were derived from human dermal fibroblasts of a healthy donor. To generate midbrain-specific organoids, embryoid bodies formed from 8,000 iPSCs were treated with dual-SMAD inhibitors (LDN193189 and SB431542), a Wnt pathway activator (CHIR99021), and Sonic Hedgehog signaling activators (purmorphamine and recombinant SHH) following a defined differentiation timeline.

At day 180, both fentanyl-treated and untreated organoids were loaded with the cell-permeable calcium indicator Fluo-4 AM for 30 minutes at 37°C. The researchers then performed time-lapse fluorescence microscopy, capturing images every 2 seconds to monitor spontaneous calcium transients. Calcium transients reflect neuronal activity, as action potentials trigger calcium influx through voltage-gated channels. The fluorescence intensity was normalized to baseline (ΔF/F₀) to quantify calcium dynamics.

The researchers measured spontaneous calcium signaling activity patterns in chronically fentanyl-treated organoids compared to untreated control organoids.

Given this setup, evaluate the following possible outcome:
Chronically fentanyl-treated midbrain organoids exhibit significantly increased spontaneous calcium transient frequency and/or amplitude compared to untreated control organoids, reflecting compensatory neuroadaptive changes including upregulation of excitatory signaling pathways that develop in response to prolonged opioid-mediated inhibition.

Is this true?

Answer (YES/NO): NO